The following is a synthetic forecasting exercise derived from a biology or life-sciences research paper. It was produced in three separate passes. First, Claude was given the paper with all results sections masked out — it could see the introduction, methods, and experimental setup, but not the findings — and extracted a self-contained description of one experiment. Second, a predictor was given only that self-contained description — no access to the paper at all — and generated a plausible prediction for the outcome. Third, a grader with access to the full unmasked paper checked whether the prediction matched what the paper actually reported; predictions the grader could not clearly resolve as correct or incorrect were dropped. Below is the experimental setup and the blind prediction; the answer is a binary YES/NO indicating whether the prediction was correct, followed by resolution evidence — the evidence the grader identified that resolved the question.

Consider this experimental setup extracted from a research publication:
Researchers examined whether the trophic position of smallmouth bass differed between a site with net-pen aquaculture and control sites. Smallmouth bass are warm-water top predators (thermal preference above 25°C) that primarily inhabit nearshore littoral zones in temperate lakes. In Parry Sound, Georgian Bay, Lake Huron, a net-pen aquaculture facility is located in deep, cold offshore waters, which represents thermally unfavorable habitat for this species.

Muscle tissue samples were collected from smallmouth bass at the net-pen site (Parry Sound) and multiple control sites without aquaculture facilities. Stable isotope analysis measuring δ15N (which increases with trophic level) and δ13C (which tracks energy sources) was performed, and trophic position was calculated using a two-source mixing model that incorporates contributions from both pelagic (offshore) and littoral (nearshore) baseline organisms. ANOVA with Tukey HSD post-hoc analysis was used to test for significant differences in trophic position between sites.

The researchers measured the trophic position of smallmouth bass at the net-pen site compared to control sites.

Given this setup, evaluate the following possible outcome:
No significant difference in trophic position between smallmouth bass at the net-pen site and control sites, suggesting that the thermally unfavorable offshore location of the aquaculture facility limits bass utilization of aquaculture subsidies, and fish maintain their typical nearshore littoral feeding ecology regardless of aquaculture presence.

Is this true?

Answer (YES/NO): YES